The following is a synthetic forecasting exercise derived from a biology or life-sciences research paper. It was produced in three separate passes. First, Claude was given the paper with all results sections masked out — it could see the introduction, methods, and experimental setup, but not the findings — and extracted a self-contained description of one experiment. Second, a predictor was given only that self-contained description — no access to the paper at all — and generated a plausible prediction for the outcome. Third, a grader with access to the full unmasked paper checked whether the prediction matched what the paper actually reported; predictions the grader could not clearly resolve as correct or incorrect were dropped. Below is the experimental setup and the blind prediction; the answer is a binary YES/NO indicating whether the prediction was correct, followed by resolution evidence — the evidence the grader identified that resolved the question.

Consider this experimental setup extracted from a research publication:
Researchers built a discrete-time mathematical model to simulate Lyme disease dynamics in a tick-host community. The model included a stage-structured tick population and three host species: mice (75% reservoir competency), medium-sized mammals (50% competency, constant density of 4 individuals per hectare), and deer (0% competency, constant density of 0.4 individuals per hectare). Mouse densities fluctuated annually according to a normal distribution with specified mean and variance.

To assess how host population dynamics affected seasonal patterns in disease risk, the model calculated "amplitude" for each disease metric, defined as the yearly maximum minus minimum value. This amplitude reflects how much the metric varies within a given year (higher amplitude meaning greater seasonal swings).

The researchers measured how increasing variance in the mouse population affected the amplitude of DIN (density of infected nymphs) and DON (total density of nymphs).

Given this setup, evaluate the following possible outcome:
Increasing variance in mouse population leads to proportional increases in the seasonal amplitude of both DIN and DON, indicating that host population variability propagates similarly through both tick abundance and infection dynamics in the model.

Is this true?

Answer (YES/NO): NO